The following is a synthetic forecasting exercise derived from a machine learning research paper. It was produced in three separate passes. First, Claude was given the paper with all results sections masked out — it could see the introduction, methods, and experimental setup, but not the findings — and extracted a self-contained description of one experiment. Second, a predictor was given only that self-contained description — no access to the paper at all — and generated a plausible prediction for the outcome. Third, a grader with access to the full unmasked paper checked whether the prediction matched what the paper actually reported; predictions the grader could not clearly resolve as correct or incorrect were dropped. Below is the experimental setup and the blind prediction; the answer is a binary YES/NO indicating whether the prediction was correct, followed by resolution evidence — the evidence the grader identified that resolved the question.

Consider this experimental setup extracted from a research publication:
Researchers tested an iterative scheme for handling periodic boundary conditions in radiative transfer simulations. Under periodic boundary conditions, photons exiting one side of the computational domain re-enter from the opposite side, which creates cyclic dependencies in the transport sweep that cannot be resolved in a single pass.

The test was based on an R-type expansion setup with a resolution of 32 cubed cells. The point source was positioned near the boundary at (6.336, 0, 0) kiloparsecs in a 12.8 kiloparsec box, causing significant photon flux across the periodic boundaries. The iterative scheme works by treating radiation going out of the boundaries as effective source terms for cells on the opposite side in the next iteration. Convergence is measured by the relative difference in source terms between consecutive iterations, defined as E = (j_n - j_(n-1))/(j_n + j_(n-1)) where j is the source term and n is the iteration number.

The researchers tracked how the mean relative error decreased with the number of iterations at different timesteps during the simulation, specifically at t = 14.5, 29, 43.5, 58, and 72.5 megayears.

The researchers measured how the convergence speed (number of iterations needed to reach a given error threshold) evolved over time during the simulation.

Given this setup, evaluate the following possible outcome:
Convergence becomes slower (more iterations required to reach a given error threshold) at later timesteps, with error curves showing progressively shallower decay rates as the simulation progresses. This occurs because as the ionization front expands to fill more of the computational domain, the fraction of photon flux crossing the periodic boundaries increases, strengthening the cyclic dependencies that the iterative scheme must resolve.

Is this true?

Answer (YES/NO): YES